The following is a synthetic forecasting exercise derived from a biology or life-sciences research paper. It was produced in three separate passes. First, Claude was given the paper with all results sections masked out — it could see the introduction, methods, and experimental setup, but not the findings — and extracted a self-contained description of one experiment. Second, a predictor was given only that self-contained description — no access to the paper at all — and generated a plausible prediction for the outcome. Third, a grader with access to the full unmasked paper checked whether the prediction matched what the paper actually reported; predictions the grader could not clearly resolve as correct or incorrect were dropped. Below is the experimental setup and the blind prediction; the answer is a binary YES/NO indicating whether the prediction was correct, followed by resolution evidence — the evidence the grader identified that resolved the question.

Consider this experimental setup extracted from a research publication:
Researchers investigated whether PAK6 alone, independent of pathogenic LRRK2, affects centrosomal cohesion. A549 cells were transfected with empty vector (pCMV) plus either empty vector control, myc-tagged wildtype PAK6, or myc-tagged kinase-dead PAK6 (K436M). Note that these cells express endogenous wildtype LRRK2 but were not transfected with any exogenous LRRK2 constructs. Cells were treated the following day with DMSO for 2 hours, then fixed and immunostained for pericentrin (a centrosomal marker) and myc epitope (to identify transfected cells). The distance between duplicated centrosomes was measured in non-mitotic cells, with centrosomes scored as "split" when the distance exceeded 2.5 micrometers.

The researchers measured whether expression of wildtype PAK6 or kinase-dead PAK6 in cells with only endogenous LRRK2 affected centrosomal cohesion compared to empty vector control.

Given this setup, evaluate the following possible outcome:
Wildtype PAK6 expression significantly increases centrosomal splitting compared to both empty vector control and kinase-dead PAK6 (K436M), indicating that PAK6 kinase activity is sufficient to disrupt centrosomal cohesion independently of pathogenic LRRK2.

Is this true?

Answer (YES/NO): NO